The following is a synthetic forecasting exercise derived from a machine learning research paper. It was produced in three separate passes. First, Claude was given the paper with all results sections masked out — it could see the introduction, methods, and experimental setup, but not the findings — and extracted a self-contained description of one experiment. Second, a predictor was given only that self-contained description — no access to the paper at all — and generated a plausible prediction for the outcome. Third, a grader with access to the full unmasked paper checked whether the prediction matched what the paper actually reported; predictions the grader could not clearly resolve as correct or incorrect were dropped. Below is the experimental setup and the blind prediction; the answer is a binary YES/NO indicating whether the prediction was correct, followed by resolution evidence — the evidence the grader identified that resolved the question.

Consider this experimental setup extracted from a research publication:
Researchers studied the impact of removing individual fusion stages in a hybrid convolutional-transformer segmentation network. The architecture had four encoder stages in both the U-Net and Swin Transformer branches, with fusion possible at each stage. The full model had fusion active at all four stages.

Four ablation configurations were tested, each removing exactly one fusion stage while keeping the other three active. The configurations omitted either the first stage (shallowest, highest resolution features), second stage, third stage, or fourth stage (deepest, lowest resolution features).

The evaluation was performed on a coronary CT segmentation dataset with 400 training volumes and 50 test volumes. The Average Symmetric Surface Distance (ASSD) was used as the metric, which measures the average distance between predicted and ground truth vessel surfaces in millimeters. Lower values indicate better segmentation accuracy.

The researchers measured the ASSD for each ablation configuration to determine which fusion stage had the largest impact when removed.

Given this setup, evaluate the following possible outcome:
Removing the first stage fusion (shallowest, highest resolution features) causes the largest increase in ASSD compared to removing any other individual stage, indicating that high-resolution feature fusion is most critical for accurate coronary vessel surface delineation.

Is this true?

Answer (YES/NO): NO